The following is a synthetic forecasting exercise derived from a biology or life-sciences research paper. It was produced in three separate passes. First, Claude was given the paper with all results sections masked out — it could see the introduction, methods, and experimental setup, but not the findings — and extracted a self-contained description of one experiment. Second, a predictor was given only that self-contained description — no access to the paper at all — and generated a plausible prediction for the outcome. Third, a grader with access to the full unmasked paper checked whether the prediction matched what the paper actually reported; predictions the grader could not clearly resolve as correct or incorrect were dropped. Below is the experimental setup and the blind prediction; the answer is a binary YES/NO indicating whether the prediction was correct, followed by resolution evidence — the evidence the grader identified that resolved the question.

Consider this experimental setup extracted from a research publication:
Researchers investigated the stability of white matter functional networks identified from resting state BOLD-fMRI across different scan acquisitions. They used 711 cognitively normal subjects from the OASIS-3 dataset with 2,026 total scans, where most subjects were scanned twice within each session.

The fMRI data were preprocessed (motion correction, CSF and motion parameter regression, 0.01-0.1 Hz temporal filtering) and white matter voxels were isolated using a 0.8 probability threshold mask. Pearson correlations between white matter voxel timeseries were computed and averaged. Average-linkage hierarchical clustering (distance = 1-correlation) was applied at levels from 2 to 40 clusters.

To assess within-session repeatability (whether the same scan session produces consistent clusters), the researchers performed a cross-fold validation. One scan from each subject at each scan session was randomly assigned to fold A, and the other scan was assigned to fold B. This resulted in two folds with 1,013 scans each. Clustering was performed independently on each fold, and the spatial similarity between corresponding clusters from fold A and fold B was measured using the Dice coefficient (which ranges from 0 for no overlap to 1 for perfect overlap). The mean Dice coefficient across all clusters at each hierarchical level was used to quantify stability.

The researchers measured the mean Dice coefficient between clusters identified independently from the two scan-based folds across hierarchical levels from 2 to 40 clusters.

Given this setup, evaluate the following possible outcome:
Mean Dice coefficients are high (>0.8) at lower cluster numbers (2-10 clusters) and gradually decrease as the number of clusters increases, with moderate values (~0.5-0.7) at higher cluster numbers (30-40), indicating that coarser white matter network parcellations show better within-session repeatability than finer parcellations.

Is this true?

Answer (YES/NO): NO